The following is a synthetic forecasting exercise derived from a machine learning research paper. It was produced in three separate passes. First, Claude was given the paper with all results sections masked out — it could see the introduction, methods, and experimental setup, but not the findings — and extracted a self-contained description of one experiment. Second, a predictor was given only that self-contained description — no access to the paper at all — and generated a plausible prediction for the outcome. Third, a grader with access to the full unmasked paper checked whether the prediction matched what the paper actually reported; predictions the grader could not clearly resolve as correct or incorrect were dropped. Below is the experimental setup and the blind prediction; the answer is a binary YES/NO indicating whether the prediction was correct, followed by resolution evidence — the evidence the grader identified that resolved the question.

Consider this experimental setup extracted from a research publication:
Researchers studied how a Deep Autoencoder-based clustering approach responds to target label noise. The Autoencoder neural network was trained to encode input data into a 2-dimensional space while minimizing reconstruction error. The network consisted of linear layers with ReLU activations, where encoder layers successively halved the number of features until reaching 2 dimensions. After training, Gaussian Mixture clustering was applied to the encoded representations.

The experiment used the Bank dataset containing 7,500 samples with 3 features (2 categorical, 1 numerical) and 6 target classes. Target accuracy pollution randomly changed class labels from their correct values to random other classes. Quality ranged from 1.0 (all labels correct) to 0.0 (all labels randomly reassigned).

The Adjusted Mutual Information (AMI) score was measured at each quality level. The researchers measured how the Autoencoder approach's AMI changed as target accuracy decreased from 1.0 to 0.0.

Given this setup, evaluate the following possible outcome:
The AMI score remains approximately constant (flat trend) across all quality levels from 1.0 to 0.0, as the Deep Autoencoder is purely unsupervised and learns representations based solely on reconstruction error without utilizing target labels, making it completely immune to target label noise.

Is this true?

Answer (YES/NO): NO